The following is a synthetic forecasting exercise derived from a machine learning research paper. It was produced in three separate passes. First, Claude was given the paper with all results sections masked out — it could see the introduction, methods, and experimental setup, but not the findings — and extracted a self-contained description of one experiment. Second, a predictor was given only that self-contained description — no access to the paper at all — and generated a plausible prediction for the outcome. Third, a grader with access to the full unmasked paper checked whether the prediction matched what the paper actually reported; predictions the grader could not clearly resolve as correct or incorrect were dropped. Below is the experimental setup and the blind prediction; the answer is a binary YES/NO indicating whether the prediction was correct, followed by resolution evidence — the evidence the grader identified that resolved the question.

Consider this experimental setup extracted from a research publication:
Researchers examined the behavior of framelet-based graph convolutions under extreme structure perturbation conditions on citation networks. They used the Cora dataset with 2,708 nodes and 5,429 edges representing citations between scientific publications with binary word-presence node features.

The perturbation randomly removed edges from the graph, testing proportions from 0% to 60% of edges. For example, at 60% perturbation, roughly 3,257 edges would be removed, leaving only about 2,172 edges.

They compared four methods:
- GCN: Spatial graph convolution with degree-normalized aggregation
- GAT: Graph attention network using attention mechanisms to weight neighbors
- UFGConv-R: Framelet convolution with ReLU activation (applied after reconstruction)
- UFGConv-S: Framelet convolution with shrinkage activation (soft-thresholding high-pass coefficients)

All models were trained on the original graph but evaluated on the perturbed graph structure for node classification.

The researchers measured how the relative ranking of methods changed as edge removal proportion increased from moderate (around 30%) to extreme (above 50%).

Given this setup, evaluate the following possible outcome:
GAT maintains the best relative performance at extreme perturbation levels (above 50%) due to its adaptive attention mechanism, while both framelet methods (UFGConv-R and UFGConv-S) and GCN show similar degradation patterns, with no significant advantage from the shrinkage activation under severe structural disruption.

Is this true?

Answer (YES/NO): NO